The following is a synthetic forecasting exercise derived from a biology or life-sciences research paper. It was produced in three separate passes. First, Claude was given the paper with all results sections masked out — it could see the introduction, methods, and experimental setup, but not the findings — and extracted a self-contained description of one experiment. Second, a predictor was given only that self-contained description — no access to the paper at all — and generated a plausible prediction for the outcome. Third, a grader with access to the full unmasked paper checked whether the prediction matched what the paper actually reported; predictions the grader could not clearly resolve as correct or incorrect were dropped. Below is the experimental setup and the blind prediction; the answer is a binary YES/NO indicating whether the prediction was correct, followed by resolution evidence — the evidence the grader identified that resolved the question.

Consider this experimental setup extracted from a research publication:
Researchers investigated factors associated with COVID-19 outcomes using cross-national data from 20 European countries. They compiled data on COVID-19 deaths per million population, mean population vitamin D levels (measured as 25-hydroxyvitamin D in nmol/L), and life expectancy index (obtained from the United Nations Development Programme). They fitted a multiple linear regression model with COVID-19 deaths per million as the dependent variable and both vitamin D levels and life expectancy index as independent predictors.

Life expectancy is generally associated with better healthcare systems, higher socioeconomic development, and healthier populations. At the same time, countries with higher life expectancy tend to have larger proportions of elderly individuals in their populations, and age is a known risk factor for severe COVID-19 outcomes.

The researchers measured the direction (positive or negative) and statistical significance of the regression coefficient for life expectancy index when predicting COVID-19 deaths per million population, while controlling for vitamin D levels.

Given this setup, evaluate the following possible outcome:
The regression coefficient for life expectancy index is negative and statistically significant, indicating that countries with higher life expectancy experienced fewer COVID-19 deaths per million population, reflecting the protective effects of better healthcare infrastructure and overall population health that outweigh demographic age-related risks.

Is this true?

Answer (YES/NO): NO